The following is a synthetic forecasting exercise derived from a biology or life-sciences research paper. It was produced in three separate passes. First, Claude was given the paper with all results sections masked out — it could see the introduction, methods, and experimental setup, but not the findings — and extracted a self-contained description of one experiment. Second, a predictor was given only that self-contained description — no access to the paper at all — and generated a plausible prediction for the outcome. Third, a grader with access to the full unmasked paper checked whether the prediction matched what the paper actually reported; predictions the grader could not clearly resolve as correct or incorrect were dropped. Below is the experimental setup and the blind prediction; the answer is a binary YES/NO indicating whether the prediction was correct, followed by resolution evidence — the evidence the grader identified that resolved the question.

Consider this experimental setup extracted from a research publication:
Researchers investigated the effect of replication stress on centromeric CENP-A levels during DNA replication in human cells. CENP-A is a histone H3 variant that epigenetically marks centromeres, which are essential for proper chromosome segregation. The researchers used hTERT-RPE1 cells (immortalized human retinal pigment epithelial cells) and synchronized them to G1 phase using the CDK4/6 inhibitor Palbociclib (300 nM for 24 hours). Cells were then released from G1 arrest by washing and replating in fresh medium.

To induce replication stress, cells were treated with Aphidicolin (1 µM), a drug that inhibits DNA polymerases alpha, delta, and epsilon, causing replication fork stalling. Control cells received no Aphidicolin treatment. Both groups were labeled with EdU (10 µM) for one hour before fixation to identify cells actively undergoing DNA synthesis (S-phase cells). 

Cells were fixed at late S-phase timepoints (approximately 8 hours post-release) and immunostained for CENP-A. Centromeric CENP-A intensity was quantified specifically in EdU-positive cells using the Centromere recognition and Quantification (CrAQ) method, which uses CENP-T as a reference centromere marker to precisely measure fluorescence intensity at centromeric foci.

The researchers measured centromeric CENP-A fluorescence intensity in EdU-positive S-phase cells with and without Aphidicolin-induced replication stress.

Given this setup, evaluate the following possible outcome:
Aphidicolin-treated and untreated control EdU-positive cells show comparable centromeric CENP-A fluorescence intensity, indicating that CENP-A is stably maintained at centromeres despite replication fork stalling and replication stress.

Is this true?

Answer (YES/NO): NO